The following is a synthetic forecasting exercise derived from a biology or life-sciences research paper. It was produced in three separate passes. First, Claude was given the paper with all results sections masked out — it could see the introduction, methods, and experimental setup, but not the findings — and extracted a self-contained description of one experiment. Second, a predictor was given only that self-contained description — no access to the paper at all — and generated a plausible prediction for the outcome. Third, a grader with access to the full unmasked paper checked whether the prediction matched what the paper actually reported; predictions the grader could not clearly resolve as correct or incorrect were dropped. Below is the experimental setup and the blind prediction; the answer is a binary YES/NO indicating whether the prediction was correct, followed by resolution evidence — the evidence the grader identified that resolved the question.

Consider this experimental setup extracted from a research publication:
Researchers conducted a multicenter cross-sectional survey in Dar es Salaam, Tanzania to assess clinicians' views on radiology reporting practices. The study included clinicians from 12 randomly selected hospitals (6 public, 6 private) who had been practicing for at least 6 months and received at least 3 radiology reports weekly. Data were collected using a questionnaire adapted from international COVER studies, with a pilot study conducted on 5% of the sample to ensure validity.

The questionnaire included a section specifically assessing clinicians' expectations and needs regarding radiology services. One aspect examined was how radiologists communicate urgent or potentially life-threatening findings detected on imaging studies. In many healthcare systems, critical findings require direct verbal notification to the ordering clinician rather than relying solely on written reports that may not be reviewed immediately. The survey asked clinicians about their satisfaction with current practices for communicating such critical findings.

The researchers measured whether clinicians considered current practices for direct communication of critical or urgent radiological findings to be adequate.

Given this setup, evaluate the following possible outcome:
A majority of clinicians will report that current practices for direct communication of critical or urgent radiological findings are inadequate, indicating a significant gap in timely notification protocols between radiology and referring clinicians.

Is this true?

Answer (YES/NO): NO